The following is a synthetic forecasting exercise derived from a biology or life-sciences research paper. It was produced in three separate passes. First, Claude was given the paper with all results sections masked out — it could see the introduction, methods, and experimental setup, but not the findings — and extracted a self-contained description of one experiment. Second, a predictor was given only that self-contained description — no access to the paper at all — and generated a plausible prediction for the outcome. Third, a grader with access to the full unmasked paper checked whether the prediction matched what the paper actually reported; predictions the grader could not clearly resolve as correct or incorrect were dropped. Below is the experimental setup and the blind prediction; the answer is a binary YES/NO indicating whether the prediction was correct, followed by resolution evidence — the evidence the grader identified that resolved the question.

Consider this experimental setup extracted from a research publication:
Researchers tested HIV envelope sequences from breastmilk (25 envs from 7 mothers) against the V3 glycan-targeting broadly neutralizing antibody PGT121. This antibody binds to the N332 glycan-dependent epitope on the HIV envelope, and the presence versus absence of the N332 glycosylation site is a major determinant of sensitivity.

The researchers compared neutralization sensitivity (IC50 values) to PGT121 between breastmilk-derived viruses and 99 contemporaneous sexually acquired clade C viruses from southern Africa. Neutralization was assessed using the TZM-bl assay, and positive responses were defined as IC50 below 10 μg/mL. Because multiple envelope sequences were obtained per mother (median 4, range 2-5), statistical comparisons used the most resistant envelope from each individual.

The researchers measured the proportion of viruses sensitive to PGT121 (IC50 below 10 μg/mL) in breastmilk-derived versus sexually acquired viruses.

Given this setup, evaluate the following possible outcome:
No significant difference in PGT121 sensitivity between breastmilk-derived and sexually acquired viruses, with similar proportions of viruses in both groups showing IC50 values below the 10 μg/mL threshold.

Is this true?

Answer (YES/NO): NO